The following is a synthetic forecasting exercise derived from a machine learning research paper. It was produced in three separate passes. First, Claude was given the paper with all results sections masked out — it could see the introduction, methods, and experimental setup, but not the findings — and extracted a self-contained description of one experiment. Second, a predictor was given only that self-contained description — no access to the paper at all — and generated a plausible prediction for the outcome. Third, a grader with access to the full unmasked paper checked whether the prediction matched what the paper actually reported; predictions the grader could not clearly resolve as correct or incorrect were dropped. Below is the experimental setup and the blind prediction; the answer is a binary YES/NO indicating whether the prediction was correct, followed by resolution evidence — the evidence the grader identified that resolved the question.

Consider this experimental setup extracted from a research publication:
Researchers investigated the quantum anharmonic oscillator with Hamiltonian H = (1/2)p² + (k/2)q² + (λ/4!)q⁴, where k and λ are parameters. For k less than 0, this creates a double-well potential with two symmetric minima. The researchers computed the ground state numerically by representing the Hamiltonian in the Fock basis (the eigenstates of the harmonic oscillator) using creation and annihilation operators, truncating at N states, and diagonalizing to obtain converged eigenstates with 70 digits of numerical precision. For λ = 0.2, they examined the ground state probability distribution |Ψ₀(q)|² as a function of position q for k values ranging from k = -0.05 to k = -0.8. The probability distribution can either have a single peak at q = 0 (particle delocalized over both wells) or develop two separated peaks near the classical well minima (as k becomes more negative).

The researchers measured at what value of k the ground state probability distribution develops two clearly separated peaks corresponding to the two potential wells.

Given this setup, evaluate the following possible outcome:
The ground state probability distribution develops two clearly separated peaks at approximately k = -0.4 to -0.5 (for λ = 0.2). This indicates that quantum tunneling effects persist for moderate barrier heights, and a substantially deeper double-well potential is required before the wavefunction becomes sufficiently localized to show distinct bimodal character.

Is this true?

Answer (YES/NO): NO